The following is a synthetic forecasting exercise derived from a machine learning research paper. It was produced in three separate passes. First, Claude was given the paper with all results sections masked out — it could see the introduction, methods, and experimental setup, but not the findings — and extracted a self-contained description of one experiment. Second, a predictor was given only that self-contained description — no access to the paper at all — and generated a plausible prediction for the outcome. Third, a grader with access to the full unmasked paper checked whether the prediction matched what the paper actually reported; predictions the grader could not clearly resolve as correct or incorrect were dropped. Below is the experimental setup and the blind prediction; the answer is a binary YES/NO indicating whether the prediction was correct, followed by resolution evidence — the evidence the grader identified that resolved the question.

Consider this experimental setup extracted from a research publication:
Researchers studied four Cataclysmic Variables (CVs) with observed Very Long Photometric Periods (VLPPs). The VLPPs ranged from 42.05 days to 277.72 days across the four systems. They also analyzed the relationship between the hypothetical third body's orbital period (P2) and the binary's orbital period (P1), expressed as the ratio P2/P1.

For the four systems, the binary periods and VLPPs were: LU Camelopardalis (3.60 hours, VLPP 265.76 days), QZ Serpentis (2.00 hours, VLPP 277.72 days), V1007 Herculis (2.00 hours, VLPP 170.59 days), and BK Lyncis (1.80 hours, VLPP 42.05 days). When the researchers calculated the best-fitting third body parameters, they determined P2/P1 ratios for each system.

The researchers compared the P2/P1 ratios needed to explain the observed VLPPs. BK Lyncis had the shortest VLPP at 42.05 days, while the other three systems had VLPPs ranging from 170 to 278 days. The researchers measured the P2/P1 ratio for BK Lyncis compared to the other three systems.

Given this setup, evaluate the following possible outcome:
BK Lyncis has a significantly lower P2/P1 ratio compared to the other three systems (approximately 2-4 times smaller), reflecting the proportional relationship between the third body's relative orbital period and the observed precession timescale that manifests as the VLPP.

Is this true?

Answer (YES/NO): NO